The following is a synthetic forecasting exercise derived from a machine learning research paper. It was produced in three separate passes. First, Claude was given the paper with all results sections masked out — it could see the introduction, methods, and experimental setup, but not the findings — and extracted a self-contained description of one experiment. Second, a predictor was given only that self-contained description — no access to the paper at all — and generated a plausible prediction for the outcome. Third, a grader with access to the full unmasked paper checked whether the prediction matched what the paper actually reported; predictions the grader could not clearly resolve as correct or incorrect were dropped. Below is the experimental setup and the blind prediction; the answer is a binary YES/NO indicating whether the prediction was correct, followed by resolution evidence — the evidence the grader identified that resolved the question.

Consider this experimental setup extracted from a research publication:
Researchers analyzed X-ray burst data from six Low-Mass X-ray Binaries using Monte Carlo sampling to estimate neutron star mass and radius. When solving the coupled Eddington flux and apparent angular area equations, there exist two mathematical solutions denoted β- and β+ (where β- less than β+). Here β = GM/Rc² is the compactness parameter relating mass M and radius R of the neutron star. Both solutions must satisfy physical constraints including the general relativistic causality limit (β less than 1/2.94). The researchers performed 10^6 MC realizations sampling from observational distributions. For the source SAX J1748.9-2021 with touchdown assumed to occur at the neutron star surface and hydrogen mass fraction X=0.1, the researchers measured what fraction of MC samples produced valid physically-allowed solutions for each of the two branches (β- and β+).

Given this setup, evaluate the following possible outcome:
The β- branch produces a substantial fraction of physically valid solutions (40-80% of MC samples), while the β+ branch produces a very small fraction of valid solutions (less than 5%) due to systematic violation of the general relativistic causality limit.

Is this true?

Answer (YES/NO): NO